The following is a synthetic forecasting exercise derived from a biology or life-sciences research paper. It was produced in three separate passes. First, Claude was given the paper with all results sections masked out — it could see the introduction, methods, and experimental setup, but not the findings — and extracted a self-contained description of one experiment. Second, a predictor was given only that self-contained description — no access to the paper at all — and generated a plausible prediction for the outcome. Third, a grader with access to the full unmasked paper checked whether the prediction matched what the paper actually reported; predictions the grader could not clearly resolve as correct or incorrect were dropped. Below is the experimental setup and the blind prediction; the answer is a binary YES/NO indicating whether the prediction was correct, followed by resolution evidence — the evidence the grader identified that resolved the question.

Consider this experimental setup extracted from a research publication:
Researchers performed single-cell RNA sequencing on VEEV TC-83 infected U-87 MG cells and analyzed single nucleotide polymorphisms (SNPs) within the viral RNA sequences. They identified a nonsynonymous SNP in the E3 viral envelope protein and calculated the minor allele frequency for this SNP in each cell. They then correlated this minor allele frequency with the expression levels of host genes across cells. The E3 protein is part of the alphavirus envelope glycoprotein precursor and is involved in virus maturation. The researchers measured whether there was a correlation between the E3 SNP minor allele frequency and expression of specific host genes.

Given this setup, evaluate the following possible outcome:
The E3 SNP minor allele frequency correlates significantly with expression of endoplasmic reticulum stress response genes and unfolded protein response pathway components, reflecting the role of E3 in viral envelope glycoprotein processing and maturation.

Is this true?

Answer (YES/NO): NO